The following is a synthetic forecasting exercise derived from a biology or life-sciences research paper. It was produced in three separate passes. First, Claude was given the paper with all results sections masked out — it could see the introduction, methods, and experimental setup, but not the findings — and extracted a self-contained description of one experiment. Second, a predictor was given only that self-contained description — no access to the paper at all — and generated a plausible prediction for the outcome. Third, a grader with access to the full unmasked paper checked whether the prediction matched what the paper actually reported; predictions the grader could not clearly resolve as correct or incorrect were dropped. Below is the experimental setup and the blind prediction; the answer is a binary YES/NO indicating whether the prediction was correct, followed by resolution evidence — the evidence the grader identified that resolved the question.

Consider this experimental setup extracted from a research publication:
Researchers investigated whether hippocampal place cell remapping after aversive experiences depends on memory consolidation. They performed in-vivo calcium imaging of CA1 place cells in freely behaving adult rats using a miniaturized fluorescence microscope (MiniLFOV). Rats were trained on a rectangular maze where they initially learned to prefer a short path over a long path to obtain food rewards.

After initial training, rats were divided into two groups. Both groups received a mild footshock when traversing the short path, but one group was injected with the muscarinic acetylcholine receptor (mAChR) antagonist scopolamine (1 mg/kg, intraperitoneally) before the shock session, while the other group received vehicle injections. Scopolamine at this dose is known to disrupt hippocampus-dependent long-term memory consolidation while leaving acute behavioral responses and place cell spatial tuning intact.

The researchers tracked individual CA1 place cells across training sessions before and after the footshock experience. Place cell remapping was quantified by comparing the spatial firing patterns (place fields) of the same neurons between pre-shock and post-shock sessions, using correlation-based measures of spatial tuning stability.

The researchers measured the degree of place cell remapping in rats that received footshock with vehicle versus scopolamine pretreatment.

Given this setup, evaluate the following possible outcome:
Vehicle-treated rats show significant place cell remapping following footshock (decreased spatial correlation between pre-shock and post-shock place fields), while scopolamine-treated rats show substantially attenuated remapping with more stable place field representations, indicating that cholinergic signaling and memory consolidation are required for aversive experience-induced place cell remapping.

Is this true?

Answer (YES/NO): YES